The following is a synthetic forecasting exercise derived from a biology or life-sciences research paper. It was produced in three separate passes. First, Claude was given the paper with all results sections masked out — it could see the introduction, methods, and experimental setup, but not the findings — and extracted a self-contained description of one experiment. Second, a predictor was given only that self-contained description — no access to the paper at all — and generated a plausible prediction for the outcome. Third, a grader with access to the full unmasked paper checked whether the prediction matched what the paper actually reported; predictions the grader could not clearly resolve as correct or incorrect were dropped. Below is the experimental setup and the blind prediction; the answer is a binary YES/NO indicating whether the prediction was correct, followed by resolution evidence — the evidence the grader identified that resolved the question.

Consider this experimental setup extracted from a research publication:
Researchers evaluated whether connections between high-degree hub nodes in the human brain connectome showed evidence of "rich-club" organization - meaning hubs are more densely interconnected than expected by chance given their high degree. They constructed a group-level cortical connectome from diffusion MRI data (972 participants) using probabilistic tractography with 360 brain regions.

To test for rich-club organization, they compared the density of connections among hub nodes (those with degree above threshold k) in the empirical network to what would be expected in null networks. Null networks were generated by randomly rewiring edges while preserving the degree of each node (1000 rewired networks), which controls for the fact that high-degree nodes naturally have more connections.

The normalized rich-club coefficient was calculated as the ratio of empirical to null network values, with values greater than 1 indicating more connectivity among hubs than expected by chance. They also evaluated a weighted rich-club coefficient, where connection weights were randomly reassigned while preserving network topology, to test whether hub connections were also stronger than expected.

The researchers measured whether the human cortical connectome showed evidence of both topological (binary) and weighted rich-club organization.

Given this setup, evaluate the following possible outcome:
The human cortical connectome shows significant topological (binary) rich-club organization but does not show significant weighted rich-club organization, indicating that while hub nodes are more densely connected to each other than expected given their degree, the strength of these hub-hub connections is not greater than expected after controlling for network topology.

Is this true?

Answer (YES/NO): NO